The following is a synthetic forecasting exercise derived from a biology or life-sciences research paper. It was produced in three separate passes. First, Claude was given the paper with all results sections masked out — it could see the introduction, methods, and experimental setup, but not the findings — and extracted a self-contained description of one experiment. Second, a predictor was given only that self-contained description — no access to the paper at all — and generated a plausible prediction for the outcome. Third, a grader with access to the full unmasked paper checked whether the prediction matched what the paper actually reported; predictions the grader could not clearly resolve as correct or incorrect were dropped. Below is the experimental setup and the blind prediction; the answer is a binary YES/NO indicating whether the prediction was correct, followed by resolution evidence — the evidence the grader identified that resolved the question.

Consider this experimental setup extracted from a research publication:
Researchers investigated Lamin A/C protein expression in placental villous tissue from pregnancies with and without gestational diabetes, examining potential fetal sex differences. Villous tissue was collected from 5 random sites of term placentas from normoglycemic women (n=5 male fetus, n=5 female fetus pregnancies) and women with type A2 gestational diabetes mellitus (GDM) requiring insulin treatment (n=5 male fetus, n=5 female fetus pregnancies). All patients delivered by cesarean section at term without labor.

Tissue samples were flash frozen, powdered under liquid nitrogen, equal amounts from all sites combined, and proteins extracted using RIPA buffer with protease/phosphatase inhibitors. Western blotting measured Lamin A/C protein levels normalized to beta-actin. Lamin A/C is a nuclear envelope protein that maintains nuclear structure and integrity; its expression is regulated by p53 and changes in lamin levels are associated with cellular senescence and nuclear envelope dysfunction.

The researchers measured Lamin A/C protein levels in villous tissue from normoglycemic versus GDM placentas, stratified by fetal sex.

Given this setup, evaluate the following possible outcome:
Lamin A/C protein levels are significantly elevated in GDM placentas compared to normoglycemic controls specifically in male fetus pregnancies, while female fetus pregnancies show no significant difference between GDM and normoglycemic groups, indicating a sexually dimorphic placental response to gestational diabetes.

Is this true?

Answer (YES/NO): NO